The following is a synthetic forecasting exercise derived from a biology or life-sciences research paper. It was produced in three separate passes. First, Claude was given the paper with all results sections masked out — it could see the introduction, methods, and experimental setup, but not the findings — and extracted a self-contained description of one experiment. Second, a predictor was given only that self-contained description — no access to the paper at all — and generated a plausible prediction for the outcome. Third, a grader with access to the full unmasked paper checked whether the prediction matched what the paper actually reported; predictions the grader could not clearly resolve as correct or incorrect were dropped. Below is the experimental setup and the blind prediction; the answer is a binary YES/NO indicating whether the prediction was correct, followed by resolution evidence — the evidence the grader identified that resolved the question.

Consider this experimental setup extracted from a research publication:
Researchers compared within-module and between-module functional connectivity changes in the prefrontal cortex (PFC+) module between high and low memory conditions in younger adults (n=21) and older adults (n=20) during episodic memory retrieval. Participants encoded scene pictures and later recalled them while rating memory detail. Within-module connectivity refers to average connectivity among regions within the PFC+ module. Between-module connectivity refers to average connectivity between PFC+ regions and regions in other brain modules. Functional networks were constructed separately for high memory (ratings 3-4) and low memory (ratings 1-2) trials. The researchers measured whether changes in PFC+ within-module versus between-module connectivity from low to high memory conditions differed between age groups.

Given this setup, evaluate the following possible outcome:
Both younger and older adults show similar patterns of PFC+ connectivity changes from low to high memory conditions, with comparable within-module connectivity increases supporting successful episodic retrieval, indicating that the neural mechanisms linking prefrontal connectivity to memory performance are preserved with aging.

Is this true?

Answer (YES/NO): NO